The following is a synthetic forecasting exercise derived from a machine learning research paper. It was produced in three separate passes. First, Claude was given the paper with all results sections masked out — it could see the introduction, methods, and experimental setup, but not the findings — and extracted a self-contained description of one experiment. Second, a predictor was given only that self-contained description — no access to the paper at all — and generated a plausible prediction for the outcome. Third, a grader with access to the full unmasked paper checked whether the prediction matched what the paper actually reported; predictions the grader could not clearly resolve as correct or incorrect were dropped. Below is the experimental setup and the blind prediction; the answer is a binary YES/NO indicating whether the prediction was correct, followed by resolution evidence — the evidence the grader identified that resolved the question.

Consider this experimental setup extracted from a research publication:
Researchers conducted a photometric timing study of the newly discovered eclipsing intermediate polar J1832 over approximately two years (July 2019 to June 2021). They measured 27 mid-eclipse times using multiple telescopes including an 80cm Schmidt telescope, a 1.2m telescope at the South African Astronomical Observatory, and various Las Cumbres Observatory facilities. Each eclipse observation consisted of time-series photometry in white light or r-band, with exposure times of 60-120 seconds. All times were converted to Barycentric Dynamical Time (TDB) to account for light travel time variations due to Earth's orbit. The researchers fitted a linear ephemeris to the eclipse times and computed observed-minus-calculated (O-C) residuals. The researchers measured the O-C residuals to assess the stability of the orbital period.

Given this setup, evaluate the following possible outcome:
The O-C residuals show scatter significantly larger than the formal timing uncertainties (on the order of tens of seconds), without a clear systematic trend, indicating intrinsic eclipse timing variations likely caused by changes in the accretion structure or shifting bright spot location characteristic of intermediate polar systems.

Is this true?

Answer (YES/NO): NO